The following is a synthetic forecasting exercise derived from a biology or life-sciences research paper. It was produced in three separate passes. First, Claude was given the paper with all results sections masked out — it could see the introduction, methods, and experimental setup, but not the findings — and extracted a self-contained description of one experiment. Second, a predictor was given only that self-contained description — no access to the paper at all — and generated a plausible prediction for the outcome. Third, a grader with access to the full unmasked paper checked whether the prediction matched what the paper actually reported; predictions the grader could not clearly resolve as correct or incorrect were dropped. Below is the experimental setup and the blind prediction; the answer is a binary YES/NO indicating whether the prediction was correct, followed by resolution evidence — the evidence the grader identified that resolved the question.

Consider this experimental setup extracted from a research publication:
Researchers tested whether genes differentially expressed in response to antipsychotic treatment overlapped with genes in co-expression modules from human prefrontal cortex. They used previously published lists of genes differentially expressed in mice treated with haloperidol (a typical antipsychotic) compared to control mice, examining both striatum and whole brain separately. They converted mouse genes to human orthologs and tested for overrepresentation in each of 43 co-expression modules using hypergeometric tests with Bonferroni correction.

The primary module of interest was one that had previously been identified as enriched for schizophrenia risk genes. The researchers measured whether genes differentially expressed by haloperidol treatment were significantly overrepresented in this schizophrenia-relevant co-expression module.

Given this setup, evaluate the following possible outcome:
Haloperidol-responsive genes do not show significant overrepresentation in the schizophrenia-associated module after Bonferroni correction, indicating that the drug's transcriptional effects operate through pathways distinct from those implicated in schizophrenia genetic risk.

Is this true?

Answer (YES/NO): YES